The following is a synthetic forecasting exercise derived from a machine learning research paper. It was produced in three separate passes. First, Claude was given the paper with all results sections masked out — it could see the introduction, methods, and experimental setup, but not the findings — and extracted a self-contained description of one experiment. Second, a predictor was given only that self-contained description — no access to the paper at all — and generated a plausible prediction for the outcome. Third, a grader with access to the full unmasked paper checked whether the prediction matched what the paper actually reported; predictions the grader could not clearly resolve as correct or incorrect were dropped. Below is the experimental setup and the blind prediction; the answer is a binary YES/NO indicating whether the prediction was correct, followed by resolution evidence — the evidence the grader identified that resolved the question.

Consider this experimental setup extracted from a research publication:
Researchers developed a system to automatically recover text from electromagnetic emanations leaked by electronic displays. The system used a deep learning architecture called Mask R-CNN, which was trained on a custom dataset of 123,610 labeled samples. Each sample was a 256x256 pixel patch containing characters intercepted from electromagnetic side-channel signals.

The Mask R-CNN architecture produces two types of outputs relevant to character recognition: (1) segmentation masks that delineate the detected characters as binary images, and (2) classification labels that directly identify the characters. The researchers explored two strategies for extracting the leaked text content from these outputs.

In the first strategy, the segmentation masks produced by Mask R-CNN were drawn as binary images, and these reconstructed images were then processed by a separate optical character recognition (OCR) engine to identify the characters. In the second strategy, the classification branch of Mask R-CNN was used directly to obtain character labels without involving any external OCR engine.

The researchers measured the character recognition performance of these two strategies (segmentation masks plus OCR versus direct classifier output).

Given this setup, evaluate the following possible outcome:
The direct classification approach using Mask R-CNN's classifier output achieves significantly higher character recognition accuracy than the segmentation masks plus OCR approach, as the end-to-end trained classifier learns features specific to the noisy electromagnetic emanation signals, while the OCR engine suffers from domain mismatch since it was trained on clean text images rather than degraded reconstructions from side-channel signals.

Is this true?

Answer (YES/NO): YES